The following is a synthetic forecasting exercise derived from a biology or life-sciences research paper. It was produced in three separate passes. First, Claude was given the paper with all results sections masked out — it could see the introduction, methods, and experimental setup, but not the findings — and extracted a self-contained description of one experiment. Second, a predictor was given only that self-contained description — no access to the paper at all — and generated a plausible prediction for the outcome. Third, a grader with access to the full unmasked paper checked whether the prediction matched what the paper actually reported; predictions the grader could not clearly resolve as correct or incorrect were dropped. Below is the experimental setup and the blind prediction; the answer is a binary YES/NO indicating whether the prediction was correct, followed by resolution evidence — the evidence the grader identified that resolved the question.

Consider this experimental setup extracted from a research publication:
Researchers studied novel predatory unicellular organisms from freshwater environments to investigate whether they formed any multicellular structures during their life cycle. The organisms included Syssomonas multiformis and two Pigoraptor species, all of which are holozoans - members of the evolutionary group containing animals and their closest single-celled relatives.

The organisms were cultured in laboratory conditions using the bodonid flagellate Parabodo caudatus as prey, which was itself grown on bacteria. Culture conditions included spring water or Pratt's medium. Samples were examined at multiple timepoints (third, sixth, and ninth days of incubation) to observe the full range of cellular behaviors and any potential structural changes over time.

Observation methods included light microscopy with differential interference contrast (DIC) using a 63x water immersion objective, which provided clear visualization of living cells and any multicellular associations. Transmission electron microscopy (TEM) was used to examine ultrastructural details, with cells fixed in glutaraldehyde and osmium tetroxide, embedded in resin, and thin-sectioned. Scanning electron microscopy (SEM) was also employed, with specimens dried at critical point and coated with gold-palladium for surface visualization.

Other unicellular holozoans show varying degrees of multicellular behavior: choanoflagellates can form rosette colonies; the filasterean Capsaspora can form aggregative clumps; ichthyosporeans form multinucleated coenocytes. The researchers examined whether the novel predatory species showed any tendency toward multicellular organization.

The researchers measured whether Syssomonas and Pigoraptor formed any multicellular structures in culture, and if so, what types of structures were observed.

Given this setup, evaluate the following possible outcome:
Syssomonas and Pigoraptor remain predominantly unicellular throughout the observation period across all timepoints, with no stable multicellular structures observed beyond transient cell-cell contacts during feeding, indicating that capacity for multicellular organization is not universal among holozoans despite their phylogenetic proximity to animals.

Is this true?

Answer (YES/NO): NO